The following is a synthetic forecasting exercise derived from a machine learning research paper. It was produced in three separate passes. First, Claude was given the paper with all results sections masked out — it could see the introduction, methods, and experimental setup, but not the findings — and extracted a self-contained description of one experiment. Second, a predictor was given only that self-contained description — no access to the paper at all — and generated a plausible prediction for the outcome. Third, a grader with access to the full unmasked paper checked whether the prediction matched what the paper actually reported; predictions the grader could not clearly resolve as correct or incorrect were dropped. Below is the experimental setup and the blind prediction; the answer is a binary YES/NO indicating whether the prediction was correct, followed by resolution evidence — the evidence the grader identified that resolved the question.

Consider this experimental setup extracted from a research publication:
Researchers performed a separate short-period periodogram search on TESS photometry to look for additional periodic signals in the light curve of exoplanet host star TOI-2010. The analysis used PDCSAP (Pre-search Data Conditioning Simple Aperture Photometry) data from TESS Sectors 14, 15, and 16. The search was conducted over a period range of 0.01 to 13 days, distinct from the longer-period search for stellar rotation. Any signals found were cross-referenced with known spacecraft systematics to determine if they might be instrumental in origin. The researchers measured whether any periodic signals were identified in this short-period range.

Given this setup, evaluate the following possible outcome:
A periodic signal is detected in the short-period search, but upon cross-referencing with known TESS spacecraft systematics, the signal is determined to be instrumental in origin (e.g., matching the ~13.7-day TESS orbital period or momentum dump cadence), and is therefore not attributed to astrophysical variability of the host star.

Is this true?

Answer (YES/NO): YES